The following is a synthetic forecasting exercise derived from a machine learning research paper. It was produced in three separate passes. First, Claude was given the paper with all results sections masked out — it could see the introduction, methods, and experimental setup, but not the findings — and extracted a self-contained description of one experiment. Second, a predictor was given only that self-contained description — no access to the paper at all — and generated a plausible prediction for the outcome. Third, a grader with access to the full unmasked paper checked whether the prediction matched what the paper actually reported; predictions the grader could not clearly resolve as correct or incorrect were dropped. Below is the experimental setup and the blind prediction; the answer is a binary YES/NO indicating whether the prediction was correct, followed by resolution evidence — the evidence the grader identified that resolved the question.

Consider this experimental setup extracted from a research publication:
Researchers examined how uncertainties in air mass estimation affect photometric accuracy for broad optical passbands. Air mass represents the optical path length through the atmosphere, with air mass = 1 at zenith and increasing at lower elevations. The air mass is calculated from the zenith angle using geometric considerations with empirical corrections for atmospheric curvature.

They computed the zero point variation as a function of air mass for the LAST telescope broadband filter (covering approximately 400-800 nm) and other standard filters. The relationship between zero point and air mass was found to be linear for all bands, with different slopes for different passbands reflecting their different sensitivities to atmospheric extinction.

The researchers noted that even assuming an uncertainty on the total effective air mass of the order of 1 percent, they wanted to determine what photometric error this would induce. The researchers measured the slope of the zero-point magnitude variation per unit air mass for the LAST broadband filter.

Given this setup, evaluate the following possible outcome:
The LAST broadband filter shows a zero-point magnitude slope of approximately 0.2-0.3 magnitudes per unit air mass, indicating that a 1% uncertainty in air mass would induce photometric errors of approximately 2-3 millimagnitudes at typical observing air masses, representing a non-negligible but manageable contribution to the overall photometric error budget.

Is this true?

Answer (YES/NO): YES